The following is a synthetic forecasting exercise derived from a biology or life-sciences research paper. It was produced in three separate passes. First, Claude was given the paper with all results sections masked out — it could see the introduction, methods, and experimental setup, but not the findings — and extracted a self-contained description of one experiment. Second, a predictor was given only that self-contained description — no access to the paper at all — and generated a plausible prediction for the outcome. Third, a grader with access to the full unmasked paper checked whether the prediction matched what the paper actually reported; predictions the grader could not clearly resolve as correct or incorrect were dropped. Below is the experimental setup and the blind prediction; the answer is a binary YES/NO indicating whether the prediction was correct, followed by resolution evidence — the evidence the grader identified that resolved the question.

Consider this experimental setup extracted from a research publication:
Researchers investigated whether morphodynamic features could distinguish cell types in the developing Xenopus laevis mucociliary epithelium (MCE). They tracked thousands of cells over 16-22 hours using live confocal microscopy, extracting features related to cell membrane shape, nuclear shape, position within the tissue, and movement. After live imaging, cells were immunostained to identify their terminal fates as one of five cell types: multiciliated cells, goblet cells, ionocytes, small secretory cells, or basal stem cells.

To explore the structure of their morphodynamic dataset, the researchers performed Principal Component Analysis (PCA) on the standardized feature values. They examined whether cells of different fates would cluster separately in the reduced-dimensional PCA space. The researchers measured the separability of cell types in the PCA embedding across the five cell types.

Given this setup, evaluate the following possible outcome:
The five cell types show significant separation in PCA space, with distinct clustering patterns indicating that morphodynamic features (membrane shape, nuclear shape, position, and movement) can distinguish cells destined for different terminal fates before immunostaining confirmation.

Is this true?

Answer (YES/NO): NO